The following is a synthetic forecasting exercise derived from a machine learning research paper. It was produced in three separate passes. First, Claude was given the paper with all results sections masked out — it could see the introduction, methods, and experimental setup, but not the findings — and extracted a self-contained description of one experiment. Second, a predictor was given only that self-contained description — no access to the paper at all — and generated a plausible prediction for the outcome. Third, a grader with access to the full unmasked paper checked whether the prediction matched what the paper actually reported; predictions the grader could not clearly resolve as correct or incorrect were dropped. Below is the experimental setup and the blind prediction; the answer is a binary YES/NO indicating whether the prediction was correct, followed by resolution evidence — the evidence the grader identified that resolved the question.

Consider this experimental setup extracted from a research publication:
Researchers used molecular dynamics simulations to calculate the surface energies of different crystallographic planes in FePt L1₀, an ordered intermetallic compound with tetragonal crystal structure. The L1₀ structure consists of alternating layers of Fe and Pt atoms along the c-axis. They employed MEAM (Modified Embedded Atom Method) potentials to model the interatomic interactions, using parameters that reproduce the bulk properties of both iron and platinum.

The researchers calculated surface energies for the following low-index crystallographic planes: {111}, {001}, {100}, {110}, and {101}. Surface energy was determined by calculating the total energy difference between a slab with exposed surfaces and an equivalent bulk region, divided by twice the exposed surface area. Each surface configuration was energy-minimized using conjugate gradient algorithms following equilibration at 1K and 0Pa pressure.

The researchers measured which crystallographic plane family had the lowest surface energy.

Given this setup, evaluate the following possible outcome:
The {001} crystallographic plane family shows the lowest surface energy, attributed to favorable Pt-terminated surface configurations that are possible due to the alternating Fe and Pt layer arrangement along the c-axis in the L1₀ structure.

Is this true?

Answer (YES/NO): NO